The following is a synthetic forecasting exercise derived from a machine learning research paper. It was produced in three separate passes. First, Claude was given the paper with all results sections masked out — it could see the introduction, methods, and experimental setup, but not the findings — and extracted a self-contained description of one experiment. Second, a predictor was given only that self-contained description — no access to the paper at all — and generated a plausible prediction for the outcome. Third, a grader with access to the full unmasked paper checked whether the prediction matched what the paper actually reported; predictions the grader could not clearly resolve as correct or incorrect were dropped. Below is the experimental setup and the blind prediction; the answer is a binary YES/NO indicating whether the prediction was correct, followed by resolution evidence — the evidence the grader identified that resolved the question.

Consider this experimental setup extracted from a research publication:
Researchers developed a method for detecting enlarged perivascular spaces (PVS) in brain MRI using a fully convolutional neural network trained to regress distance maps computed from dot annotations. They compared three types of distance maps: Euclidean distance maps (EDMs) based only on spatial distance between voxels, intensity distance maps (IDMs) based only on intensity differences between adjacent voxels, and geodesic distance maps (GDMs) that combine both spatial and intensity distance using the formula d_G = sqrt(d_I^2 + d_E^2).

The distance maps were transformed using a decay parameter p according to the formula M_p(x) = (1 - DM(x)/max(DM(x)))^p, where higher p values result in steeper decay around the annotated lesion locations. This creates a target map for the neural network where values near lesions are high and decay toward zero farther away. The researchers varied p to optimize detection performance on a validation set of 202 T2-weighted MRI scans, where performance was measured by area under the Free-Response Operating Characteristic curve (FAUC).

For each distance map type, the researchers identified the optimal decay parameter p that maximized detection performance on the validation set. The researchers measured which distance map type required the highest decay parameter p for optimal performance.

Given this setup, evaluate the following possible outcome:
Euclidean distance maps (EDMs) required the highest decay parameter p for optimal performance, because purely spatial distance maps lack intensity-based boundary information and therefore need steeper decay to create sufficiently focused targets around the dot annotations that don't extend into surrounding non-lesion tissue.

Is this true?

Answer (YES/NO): YES